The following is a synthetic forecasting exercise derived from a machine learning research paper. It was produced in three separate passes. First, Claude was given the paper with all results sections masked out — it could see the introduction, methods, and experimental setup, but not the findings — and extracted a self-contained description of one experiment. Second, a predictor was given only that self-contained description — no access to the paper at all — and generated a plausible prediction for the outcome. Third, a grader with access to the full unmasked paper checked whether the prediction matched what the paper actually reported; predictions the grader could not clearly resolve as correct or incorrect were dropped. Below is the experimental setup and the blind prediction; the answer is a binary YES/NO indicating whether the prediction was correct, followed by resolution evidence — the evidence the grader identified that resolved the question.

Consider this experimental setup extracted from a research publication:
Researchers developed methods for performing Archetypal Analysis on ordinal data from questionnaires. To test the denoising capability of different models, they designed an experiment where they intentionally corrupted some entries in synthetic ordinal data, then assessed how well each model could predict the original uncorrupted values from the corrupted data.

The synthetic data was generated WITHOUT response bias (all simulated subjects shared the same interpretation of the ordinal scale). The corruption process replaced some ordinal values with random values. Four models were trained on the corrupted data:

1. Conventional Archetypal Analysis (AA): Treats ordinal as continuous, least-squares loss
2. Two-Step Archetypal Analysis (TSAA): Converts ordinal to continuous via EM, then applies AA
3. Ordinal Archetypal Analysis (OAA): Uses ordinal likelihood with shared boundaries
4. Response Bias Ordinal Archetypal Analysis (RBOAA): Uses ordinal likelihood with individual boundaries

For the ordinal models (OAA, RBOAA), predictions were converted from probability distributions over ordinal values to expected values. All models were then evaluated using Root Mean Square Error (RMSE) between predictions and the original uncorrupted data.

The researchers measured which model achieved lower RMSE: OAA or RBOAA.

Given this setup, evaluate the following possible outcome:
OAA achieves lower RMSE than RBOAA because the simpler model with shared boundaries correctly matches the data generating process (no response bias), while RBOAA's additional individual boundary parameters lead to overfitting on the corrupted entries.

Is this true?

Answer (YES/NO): YES